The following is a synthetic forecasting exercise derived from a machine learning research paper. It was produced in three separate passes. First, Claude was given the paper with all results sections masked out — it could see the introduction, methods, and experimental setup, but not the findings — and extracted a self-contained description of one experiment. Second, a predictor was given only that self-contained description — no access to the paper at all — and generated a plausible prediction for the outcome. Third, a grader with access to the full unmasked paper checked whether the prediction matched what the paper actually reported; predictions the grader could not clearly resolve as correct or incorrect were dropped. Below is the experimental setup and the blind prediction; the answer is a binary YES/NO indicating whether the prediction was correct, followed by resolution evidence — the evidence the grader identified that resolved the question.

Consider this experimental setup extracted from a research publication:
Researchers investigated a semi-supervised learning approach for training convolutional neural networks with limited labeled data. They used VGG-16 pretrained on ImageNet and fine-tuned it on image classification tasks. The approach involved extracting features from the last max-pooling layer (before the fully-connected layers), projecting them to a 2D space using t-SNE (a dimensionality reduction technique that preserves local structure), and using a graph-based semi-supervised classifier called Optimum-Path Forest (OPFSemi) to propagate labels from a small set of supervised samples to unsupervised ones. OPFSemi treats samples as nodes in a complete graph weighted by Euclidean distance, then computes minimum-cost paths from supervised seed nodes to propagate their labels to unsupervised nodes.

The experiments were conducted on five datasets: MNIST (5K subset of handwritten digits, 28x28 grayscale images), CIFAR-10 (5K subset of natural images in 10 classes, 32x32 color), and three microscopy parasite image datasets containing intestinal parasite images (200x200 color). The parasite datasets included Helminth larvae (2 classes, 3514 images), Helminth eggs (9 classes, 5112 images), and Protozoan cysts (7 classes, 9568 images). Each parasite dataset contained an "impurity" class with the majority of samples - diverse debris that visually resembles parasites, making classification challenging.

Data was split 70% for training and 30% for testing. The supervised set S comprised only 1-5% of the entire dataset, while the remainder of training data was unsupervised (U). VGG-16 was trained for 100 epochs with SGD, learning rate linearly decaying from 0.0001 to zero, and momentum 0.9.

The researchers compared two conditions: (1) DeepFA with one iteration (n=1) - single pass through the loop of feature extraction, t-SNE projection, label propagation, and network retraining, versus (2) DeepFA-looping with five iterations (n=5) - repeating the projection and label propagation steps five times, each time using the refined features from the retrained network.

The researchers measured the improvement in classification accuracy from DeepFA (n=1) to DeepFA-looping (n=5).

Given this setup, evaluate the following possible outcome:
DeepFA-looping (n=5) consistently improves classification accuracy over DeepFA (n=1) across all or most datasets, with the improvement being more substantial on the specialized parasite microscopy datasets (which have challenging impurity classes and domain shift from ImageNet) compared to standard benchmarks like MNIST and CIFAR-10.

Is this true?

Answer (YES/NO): NO